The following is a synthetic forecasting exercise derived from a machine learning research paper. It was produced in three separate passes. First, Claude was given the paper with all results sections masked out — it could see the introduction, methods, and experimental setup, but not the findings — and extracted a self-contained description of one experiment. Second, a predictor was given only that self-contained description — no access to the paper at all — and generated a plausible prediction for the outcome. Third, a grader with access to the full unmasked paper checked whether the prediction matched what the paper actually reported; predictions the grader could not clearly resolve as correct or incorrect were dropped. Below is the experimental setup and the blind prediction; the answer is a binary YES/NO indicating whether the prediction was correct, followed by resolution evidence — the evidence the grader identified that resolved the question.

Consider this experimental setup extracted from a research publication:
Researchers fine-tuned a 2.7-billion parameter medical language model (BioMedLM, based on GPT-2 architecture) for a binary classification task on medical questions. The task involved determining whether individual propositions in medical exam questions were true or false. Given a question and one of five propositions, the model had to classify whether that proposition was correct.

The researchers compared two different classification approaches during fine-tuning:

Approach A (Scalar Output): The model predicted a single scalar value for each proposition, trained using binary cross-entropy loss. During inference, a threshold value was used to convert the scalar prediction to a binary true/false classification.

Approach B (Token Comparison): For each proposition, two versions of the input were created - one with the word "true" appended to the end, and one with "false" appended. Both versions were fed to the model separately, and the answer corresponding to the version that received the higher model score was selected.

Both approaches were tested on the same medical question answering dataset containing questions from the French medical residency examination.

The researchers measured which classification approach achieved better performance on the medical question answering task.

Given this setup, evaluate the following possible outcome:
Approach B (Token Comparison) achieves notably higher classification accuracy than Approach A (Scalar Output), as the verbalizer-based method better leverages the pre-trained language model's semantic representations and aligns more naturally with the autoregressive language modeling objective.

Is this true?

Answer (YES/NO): YES